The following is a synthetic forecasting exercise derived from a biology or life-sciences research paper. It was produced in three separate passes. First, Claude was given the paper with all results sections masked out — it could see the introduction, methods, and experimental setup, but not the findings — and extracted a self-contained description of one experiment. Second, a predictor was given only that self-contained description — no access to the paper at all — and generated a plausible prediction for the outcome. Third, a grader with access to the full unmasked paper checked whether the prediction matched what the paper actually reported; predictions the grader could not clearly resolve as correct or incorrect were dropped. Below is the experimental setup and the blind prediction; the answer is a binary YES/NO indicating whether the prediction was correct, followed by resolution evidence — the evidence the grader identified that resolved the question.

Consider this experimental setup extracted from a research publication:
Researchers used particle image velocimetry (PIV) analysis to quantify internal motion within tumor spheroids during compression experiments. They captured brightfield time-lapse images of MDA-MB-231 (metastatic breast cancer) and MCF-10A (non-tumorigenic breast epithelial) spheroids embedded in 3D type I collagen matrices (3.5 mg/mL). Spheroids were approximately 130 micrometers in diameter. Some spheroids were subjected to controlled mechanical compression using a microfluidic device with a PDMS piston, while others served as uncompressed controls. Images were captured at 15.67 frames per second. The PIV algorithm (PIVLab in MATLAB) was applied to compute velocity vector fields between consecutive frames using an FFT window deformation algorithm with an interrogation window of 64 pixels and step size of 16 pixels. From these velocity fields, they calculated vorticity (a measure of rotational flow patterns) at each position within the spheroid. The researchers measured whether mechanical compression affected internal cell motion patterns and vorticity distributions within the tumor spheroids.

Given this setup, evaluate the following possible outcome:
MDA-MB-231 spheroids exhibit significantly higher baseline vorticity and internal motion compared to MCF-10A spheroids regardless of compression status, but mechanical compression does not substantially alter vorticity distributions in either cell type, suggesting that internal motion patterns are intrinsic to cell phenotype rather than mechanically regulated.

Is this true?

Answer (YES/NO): NO